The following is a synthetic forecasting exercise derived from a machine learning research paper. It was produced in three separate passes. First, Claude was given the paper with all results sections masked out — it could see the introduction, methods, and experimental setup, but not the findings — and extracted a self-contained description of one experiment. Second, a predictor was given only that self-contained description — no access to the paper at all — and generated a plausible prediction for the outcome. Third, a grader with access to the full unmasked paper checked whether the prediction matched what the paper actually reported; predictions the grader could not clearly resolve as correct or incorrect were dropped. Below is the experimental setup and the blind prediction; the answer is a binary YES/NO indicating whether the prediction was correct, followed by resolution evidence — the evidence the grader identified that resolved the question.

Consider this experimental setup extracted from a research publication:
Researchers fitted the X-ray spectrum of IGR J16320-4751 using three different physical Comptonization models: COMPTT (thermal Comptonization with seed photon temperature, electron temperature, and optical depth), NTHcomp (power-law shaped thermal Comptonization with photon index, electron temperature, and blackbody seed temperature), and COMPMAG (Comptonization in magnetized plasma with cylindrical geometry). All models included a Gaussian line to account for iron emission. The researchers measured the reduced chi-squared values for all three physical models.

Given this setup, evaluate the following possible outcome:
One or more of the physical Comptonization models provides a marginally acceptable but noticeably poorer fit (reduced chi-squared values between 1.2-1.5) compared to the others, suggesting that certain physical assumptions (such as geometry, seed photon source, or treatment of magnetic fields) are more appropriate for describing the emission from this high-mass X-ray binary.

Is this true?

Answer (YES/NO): NO